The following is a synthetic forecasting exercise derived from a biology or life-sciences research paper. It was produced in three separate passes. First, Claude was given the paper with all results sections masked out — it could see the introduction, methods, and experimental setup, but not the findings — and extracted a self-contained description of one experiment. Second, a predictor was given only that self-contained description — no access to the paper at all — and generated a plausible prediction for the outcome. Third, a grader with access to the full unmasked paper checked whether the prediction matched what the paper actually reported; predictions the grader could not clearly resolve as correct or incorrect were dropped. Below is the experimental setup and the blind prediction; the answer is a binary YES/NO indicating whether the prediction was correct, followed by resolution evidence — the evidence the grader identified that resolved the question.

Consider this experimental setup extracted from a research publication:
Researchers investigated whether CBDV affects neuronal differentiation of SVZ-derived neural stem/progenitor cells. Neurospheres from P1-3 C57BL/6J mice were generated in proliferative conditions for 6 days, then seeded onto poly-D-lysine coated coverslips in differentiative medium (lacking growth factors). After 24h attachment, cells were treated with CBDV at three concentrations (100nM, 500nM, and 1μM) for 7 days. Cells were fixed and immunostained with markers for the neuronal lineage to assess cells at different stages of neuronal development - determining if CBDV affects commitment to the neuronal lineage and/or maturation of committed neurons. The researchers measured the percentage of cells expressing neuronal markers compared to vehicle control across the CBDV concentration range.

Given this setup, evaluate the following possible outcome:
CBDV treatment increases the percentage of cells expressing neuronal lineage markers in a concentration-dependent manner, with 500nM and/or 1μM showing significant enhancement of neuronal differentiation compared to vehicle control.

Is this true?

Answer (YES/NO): NO